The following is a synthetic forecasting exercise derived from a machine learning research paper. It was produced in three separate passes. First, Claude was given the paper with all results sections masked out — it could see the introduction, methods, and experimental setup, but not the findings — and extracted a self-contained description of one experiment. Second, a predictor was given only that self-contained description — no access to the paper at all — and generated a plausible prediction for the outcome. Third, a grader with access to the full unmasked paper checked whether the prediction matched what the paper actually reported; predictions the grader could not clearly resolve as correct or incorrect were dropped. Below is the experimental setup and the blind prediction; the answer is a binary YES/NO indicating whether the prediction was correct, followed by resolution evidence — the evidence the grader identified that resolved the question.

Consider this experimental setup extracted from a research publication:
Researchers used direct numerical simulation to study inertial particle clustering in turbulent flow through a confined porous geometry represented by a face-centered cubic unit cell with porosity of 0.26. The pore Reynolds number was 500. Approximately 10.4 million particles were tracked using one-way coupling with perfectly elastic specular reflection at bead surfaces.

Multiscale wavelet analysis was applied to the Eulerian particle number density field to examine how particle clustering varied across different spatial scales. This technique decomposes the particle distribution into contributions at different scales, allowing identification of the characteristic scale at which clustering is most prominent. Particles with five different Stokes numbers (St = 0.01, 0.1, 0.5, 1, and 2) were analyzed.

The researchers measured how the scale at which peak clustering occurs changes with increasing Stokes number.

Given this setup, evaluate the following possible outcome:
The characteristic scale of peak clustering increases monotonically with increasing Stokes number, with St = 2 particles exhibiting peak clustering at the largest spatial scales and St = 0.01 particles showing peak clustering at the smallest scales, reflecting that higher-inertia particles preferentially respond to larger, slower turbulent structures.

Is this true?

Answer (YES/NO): YES